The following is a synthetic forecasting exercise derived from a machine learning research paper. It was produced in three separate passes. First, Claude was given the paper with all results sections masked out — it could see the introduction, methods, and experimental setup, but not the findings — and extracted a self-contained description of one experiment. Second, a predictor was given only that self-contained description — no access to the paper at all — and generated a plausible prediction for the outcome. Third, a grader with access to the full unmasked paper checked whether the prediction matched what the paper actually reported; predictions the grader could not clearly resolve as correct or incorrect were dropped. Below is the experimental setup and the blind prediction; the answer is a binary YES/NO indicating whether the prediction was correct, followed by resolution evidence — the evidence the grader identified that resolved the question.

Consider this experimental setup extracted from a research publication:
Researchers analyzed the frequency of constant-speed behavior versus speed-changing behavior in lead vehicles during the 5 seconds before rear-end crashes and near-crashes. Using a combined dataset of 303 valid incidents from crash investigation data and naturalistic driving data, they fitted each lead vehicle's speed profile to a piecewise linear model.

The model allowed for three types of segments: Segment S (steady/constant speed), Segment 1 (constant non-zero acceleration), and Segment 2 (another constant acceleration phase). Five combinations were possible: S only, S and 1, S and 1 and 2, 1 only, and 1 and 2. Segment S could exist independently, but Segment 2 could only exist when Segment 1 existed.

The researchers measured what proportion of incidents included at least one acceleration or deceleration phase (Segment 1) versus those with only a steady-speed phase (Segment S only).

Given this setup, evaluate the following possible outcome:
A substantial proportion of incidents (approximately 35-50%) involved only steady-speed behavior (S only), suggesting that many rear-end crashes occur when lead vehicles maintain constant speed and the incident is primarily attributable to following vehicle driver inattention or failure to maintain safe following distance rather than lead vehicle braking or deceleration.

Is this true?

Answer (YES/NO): NO